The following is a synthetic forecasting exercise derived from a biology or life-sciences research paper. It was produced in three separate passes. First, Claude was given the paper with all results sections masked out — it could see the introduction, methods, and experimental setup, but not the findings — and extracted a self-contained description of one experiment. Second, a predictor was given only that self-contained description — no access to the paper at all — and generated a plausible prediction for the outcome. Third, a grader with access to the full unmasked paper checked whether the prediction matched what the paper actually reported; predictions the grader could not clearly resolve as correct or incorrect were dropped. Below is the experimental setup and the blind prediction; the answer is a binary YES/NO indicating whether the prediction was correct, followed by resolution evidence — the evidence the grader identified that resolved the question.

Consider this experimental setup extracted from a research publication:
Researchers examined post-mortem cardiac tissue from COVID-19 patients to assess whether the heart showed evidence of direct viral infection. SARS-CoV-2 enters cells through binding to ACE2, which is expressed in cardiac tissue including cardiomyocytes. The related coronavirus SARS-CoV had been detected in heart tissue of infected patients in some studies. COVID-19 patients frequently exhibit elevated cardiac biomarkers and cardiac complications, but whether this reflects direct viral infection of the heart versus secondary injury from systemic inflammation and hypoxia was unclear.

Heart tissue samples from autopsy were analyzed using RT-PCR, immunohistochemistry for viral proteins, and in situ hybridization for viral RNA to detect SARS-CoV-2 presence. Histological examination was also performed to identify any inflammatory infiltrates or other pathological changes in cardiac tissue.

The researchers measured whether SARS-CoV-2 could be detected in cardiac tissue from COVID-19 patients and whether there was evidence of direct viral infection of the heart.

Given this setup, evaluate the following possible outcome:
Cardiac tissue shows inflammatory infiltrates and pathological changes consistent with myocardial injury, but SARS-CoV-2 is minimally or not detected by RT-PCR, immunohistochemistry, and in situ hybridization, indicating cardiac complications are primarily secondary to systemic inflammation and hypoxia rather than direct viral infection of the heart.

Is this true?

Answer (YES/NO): NO